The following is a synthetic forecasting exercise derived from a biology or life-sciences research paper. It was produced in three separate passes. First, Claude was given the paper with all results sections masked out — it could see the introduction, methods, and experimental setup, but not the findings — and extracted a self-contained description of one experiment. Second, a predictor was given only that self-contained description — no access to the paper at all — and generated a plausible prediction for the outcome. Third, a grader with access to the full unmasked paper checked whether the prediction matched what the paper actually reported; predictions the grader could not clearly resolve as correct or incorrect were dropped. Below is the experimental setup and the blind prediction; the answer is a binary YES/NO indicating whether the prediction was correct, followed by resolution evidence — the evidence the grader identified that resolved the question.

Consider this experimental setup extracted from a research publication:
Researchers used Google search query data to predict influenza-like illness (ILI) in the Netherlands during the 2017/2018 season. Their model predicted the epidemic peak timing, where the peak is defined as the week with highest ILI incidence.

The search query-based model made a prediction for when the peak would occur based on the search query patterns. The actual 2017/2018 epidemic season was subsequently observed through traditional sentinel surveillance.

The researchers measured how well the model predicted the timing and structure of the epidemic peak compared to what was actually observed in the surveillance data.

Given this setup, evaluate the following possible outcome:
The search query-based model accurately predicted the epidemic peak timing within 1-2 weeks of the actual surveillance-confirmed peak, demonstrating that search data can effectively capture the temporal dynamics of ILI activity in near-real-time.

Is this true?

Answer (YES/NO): NO